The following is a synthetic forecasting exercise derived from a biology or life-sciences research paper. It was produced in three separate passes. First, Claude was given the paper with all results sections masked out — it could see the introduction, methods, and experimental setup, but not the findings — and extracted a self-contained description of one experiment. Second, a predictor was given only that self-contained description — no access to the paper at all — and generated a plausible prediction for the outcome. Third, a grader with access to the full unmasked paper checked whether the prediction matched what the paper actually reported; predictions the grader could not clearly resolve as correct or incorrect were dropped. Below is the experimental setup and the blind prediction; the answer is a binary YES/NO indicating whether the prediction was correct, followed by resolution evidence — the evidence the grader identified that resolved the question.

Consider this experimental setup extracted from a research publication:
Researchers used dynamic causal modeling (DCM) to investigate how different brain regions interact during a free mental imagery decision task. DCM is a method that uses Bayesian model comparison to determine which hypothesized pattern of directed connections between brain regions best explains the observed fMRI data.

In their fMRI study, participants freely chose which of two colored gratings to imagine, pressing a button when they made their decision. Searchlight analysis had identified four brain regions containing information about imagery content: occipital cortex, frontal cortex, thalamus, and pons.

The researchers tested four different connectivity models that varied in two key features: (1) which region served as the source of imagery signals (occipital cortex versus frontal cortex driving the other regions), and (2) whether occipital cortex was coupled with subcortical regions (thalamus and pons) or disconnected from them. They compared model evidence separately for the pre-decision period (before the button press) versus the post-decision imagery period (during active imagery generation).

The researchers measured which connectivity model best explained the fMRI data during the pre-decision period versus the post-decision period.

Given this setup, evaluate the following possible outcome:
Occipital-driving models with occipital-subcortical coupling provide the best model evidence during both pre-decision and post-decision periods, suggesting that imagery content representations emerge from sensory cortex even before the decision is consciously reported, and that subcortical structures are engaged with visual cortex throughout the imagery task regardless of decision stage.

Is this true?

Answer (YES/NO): NO